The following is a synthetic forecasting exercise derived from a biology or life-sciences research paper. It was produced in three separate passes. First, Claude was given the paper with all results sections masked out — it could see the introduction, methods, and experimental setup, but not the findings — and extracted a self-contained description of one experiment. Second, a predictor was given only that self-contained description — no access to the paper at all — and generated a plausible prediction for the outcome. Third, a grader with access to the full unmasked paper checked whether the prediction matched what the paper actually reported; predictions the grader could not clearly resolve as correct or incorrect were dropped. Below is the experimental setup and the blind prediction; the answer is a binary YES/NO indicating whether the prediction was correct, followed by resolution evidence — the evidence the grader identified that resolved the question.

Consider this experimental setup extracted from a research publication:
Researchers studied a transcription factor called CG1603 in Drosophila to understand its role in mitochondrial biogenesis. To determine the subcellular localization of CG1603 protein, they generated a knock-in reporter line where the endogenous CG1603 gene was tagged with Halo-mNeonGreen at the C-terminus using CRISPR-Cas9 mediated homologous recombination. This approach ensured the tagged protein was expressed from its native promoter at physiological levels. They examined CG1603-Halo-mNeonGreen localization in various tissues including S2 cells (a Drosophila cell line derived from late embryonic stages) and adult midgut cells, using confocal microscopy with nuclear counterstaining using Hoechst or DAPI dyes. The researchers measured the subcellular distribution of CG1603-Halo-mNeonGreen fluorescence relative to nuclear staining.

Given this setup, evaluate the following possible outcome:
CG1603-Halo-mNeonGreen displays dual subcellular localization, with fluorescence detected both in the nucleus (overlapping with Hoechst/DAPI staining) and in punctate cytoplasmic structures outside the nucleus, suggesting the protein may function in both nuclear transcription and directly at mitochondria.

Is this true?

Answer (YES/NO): NO